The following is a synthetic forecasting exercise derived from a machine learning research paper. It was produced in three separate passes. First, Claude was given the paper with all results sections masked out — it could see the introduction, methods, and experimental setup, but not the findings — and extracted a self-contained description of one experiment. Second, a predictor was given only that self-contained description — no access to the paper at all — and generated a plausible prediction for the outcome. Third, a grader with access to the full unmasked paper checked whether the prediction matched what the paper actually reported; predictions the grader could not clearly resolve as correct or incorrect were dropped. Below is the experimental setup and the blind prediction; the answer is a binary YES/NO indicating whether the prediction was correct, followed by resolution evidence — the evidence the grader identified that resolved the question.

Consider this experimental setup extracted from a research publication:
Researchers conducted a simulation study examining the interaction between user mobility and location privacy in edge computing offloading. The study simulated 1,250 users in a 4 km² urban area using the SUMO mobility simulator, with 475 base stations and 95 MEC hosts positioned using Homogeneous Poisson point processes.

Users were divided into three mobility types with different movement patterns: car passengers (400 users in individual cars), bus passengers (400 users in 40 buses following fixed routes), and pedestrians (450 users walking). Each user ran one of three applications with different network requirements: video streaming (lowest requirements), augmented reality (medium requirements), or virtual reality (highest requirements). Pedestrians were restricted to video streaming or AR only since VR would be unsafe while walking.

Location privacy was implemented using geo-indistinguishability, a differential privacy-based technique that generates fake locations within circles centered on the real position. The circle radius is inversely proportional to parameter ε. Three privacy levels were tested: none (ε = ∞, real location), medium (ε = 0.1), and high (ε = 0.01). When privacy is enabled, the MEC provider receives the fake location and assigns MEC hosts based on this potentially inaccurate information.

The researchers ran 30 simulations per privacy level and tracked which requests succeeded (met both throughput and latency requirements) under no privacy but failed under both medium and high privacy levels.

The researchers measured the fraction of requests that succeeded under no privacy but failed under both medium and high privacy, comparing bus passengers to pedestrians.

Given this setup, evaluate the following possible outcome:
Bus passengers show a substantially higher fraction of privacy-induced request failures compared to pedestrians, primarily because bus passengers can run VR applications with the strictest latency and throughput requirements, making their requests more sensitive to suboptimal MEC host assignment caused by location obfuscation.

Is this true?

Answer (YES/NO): NO